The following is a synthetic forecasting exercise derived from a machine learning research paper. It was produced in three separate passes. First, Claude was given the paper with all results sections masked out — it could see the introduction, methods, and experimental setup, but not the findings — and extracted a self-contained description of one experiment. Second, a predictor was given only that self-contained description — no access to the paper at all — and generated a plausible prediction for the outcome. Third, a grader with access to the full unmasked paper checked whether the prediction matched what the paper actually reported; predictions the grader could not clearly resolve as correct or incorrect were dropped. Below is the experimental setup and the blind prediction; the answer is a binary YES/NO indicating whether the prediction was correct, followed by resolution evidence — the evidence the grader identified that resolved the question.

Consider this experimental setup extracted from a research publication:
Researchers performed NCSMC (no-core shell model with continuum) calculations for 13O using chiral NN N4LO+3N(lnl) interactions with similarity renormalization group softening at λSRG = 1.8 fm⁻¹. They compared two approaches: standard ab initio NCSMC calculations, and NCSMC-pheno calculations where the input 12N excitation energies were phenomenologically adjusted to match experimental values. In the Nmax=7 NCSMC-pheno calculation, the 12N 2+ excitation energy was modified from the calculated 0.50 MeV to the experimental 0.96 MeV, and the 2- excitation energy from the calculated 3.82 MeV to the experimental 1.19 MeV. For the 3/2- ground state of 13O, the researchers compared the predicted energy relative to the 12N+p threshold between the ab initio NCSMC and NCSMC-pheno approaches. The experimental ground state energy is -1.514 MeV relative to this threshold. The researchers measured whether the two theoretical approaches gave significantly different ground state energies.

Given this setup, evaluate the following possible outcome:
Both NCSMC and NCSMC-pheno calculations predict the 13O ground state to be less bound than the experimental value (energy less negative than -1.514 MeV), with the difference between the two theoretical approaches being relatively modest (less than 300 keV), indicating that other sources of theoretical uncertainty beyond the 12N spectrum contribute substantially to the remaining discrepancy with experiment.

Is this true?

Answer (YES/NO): NO